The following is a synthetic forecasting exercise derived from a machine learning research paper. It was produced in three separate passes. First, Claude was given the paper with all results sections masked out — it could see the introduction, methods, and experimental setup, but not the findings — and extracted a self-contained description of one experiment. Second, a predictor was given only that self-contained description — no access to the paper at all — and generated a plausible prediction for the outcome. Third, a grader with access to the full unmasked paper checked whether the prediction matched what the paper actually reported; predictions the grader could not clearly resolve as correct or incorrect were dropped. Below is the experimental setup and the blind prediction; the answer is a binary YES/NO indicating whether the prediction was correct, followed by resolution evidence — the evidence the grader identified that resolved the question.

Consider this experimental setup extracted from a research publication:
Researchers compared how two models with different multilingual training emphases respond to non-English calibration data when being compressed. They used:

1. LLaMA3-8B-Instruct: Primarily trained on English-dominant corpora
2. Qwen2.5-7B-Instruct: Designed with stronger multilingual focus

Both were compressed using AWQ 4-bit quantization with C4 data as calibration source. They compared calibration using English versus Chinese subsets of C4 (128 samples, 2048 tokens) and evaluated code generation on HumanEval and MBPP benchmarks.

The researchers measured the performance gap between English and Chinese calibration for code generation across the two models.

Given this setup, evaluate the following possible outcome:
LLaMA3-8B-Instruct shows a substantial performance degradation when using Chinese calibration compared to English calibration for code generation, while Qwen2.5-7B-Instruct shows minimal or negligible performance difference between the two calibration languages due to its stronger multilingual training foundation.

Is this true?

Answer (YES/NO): YES